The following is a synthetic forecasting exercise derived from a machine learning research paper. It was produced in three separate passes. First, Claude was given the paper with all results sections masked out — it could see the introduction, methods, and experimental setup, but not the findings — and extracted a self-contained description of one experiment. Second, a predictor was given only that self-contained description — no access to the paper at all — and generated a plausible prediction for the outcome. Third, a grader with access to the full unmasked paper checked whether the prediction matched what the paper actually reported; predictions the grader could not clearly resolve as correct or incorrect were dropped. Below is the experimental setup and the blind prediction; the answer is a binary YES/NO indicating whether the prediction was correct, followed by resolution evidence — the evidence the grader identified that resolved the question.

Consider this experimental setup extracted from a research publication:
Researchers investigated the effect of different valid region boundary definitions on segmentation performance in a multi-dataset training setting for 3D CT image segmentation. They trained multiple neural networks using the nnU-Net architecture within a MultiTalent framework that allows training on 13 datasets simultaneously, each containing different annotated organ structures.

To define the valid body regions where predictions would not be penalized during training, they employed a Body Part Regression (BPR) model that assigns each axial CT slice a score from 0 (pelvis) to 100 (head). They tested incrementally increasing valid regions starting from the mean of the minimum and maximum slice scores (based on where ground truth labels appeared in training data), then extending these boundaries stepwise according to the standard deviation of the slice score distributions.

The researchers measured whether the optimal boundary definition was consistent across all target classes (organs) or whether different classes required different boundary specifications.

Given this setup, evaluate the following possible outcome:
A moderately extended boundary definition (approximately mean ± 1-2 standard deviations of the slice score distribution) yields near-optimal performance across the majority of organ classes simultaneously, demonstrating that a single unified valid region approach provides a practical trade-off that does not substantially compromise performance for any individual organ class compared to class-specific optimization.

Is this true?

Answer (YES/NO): NO